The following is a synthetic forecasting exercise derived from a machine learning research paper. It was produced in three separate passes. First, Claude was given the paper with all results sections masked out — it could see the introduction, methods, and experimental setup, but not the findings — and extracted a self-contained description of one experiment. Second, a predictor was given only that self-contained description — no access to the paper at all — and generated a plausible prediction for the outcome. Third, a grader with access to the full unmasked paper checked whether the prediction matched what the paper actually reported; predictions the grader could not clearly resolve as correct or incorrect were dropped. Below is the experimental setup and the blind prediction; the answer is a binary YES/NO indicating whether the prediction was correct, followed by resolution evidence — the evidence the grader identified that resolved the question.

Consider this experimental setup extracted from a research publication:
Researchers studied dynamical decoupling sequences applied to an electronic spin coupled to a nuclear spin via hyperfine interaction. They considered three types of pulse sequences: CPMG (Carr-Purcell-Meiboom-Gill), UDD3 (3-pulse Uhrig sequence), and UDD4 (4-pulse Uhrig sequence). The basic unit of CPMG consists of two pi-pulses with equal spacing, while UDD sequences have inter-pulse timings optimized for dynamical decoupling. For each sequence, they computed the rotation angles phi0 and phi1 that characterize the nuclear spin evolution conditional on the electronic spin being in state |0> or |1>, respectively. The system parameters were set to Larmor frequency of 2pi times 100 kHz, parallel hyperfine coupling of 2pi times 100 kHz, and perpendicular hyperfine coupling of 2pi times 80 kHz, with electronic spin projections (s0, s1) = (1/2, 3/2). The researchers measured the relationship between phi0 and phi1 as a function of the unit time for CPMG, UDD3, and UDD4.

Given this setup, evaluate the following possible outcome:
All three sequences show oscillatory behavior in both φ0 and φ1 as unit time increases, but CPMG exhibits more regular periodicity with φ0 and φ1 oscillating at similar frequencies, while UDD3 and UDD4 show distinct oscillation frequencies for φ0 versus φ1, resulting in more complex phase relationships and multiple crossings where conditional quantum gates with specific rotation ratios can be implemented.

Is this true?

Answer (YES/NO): NO